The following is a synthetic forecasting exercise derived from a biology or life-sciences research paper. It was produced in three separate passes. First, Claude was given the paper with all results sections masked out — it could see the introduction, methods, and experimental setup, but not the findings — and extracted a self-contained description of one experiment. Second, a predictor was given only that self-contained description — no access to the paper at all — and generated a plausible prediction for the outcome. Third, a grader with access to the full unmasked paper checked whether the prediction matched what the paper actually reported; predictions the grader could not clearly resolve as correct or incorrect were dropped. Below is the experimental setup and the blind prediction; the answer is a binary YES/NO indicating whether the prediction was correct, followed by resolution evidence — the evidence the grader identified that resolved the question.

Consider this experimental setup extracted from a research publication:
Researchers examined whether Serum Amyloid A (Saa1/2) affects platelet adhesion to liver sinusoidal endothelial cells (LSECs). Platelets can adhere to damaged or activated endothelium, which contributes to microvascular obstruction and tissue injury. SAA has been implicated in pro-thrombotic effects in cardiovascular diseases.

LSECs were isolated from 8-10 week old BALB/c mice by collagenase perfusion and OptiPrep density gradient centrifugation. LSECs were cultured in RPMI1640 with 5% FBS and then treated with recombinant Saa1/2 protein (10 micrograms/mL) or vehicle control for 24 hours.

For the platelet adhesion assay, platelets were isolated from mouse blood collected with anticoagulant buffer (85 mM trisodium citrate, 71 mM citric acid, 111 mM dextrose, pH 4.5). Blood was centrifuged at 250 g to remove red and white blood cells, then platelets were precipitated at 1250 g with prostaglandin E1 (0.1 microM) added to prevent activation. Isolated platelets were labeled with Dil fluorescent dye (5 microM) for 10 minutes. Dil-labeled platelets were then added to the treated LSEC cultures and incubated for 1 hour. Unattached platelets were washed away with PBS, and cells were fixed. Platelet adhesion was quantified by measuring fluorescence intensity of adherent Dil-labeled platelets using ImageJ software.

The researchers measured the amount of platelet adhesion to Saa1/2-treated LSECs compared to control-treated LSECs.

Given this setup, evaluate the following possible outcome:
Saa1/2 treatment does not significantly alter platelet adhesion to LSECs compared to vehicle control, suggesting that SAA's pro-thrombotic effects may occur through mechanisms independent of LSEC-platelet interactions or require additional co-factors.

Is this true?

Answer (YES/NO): NO